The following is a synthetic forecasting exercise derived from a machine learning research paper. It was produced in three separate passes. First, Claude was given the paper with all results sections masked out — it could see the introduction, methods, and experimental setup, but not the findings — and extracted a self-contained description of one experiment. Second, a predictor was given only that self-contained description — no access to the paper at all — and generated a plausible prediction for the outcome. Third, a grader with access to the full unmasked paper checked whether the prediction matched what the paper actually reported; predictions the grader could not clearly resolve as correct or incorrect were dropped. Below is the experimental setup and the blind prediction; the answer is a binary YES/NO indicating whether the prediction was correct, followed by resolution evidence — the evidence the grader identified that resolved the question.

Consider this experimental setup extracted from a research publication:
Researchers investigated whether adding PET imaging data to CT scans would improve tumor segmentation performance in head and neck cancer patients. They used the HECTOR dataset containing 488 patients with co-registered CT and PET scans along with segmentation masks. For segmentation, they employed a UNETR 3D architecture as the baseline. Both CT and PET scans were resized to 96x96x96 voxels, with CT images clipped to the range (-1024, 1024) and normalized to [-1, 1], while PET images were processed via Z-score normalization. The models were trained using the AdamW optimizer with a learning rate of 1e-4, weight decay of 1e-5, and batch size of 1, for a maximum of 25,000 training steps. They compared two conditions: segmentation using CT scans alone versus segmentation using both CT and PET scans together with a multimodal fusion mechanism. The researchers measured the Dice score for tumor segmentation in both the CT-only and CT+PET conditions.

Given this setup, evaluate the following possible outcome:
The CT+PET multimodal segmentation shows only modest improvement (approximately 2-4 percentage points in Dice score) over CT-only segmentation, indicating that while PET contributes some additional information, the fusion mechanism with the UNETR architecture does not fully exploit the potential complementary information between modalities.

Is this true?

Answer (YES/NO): NO